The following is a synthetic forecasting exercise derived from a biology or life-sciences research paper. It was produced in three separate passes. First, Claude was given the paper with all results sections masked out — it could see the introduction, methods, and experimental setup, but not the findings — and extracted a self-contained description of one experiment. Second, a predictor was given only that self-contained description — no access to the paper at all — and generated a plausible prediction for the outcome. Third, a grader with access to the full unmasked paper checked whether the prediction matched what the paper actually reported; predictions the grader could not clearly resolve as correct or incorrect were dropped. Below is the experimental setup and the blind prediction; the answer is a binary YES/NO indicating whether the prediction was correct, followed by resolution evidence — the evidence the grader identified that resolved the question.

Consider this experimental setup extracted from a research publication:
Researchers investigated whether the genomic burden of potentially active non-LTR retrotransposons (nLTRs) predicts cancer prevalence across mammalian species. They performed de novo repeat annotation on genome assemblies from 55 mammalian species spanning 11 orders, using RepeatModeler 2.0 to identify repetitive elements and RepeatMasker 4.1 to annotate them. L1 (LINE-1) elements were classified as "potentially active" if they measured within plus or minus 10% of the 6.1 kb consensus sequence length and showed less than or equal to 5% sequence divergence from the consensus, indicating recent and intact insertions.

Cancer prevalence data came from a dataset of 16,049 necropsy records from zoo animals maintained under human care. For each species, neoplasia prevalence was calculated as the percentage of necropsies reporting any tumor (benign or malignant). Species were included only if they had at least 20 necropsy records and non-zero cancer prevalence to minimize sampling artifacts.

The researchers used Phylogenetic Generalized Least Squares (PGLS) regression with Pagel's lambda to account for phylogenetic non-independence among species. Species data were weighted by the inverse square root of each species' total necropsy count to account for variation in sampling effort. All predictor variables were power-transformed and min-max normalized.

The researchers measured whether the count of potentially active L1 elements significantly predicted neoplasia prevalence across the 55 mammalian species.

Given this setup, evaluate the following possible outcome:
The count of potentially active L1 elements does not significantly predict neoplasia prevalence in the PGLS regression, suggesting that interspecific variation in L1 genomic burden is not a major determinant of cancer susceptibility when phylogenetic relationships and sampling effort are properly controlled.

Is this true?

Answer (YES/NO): NO